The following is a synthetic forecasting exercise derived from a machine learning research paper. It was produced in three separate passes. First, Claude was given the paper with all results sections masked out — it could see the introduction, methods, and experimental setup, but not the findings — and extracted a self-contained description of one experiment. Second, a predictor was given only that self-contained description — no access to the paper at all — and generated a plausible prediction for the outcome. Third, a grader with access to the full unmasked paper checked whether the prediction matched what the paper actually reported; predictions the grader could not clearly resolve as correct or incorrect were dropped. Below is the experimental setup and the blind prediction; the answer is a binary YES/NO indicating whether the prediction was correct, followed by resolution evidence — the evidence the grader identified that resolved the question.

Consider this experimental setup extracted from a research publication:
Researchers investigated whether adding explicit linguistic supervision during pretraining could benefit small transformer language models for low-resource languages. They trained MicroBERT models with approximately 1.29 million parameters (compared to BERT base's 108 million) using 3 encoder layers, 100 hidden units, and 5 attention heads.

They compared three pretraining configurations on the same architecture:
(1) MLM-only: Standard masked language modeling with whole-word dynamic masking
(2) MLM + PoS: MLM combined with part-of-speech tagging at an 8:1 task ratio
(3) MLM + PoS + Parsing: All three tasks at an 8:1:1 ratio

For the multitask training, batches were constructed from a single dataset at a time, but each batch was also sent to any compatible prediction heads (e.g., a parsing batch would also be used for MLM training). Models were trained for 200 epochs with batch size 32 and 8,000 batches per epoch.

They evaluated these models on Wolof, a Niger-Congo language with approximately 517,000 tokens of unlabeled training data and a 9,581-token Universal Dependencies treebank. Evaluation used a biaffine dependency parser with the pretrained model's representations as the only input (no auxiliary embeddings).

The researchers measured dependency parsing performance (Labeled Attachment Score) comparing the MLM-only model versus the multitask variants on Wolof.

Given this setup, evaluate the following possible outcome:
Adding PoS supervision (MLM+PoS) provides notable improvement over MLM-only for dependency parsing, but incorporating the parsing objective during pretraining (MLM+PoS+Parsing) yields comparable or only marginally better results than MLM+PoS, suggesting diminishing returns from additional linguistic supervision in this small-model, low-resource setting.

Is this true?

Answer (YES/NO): NO